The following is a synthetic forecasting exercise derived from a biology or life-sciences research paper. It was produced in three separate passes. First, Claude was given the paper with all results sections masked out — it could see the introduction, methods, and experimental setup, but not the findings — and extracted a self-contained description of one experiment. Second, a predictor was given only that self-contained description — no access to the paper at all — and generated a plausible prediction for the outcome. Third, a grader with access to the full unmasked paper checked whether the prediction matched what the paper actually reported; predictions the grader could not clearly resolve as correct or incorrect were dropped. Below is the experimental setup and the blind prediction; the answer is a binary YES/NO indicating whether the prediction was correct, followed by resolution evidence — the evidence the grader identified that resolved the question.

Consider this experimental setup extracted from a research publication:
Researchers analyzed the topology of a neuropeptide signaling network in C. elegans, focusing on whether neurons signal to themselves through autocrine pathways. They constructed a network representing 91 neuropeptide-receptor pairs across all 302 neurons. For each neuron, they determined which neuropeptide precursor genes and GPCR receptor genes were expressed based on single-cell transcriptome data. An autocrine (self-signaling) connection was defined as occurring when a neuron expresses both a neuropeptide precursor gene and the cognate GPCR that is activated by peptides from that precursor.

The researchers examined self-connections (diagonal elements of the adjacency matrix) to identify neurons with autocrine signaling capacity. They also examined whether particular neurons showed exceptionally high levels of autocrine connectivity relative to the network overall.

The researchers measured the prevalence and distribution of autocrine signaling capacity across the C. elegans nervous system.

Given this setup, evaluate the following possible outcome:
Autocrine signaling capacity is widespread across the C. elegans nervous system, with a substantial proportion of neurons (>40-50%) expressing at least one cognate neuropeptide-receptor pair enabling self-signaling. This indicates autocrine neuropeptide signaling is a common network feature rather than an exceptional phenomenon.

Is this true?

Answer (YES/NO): YES